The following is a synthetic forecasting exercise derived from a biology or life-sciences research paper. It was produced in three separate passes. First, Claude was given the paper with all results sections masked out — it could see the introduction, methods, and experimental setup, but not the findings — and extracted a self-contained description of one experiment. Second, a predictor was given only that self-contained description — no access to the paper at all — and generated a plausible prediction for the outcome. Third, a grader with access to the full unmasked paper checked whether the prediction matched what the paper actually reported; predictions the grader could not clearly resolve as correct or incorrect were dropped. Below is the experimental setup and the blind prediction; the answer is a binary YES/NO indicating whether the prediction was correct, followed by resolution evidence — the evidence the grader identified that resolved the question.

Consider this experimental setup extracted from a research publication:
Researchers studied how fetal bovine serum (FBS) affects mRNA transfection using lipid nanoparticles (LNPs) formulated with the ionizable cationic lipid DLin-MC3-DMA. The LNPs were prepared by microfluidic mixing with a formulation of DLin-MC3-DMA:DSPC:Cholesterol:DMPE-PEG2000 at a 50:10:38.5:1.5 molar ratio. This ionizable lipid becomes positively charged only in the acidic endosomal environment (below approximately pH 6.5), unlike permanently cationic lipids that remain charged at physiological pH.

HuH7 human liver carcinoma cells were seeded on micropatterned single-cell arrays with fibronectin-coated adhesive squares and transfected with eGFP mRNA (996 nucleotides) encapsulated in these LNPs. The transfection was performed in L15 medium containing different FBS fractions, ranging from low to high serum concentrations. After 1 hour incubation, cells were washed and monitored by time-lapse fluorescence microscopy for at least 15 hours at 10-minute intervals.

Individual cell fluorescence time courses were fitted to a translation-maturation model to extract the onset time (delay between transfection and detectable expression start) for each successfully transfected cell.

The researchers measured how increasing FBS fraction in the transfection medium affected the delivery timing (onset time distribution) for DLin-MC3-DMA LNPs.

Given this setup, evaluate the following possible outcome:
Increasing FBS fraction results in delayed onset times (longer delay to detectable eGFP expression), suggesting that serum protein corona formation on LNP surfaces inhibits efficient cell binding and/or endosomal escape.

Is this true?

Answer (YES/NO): NO